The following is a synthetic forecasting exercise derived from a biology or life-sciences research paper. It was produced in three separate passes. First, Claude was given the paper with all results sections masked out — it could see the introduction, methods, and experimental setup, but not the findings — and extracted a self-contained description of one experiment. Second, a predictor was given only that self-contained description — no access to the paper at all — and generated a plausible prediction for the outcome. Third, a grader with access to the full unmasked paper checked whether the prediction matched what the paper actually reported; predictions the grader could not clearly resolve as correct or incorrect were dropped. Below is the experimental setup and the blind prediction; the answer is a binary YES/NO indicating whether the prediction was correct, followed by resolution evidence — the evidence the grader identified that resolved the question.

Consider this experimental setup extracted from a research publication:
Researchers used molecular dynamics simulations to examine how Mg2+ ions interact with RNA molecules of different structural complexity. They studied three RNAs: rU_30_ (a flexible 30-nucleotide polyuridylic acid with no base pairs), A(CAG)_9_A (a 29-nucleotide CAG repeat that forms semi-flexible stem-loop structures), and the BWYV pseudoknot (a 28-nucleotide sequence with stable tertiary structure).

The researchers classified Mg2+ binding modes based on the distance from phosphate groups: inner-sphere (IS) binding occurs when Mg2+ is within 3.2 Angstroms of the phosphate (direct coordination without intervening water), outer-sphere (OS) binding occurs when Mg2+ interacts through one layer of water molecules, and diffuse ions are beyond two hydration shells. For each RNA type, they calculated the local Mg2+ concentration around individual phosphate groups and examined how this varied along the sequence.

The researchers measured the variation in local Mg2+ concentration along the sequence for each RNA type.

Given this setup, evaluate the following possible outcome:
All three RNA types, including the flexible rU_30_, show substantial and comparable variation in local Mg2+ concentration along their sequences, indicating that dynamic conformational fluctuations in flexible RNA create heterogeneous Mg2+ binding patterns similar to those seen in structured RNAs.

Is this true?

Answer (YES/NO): NO